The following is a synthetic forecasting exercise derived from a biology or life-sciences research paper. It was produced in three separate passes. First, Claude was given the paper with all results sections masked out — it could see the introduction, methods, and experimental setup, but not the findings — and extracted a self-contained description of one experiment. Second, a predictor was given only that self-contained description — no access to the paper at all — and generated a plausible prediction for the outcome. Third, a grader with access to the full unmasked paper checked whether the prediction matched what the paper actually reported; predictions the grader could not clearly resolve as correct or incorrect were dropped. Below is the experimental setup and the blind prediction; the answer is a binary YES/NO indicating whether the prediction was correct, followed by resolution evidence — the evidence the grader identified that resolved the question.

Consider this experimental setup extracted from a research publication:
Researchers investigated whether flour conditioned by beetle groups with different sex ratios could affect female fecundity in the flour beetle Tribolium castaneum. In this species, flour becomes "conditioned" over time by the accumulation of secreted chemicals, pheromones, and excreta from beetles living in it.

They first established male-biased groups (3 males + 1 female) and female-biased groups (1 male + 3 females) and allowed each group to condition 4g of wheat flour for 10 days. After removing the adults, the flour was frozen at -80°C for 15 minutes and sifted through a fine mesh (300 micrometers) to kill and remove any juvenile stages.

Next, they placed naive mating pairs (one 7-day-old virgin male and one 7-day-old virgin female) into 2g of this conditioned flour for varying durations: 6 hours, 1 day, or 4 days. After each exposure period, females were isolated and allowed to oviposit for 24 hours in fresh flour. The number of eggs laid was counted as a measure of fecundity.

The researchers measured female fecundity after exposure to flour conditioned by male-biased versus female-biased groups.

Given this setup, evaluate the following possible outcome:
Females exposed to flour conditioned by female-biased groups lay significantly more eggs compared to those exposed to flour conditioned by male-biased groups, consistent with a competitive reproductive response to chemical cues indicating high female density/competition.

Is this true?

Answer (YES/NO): NO